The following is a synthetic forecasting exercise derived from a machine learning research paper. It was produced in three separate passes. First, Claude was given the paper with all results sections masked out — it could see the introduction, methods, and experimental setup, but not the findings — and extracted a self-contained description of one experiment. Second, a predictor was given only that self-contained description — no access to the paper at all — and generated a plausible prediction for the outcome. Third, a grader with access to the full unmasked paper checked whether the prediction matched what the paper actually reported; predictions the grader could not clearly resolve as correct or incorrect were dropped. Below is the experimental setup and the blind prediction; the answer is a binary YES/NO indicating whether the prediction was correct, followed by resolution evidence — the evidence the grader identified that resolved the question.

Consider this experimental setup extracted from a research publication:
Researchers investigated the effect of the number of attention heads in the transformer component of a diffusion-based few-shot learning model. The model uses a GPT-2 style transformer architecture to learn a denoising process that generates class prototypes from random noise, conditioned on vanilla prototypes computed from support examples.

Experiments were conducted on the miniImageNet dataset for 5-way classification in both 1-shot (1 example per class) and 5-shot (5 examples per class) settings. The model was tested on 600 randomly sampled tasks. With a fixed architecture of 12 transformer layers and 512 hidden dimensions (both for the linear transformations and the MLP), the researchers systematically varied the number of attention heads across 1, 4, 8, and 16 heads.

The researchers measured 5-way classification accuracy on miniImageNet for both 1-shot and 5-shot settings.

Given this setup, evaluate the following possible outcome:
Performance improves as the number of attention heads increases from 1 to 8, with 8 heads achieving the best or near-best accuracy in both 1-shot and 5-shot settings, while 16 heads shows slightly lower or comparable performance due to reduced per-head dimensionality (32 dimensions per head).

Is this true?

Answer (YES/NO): NO